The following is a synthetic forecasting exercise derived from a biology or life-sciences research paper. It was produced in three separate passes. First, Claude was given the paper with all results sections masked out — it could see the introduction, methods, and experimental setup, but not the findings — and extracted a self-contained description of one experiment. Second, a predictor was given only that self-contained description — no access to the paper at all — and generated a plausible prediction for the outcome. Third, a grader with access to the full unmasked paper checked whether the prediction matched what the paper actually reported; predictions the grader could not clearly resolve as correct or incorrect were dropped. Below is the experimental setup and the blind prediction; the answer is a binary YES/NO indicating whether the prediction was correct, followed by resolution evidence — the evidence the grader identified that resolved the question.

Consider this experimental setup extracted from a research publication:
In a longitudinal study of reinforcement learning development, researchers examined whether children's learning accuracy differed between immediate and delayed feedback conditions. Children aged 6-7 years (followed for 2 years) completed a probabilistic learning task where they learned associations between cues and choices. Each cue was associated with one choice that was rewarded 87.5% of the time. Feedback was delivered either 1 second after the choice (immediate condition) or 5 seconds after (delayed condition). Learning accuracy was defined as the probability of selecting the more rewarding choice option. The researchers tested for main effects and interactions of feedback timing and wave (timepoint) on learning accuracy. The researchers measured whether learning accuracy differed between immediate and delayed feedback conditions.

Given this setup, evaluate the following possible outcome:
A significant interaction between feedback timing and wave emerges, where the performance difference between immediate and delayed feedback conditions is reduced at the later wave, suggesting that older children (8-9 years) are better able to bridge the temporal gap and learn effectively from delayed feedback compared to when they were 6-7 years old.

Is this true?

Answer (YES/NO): NO